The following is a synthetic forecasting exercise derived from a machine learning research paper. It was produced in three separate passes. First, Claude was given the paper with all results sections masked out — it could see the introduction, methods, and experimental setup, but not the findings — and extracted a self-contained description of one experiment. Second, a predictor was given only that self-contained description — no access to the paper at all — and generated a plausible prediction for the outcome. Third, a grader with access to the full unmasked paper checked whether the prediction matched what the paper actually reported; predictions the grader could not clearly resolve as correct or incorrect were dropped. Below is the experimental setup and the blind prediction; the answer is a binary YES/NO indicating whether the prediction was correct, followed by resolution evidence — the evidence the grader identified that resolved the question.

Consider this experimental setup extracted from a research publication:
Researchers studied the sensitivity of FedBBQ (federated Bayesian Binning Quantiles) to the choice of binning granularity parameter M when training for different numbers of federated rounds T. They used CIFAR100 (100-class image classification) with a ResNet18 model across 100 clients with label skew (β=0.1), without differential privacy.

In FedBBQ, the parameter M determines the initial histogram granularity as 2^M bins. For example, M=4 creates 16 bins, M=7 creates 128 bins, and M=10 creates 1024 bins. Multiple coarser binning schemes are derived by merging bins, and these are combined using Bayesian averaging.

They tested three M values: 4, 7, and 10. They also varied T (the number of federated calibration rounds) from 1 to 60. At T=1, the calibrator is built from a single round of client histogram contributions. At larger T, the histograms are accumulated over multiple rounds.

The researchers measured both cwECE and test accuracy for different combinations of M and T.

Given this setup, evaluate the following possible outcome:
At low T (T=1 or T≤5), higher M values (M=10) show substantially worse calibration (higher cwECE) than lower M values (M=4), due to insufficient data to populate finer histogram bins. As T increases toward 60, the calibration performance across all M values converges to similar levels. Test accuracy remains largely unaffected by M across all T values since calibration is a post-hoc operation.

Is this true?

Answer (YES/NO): NO